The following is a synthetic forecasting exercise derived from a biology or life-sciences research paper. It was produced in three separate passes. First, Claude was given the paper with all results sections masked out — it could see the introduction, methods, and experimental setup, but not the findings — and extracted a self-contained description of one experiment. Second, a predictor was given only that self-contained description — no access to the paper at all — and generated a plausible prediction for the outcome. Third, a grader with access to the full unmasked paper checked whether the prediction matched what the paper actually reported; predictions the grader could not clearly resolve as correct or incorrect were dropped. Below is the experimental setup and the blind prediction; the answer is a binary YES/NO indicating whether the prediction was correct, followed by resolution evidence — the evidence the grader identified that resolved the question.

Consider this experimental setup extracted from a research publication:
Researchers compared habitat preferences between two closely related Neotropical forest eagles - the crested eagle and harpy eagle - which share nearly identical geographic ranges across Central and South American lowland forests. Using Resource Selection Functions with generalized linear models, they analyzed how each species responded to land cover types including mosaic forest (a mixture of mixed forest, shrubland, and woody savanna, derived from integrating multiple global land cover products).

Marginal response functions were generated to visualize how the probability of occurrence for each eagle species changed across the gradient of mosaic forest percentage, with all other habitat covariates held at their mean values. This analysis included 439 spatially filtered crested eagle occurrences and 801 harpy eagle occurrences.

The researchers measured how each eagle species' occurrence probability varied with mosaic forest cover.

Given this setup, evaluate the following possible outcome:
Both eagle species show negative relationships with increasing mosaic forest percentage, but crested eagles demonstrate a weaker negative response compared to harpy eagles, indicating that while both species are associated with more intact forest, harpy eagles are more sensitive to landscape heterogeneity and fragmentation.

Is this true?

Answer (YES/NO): NO